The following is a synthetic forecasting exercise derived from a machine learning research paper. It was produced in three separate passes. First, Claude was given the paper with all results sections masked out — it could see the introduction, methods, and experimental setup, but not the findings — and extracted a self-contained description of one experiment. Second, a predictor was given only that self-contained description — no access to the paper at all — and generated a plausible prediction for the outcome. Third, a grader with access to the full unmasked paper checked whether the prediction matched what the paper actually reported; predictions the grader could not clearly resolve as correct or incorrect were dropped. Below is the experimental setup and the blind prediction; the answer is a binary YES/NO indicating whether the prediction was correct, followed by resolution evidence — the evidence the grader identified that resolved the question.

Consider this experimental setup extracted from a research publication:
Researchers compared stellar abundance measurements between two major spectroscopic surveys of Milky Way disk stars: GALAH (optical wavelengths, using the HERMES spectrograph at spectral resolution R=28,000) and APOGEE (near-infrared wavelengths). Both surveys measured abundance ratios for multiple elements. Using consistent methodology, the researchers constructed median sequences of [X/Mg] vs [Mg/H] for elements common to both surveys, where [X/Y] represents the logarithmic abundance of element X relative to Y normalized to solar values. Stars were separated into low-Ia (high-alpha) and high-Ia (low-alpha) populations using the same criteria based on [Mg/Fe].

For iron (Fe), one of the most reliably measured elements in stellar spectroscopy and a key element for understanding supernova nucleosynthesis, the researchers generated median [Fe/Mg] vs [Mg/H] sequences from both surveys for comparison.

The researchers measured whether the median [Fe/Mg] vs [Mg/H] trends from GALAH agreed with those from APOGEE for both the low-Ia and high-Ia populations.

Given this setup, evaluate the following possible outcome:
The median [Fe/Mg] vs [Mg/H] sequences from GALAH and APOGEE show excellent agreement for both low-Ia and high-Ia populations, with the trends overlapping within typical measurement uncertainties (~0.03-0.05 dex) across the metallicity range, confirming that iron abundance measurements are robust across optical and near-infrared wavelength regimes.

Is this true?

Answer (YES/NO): NO